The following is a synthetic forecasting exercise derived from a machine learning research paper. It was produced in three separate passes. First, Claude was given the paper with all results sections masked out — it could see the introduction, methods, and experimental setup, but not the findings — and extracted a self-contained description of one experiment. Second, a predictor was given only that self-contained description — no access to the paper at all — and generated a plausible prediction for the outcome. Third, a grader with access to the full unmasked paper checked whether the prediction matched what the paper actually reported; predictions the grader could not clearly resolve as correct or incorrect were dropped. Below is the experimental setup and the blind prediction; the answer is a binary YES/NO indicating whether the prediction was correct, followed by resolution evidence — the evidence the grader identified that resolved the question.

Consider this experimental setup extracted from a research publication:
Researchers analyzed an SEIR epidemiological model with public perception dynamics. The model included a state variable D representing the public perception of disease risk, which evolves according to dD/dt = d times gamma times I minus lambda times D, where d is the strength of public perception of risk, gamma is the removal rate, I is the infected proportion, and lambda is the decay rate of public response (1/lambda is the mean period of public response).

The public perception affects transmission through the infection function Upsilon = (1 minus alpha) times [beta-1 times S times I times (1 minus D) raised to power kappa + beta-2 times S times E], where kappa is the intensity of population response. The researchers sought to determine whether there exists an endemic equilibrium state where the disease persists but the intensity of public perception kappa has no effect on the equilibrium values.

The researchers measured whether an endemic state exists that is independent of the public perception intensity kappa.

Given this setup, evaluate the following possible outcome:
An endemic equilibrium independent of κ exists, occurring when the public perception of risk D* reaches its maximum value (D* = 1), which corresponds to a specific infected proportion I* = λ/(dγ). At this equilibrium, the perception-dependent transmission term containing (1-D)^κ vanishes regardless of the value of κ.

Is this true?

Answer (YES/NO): YES